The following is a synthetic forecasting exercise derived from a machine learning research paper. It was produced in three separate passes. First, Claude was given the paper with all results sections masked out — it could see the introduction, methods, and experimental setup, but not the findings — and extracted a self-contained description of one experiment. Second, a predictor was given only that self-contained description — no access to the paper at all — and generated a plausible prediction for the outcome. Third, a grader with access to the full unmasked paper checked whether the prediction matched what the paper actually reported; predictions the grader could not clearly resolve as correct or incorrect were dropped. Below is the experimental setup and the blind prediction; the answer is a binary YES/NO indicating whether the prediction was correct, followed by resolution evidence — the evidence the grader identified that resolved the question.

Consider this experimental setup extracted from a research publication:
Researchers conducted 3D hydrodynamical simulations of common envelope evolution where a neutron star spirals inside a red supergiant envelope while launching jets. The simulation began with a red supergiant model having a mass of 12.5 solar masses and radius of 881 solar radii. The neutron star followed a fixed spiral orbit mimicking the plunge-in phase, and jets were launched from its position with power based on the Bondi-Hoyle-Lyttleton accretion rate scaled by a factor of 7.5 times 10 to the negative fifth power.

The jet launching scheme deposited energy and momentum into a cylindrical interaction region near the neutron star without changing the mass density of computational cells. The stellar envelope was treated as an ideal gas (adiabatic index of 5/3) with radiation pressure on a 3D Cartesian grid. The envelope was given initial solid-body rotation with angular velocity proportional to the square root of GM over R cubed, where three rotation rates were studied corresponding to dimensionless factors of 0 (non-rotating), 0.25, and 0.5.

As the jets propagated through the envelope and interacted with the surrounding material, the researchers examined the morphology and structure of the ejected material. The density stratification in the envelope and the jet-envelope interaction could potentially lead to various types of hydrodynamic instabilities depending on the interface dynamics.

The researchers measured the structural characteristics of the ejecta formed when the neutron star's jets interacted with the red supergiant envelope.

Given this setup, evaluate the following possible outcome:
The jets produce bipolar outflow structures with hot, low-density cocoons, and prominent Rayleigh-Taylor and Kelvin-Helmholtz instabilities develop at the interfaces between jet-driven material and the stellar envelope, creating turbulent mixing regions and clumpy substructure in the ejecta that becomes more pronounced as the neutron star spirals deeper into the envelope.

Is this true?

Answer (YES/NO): NO